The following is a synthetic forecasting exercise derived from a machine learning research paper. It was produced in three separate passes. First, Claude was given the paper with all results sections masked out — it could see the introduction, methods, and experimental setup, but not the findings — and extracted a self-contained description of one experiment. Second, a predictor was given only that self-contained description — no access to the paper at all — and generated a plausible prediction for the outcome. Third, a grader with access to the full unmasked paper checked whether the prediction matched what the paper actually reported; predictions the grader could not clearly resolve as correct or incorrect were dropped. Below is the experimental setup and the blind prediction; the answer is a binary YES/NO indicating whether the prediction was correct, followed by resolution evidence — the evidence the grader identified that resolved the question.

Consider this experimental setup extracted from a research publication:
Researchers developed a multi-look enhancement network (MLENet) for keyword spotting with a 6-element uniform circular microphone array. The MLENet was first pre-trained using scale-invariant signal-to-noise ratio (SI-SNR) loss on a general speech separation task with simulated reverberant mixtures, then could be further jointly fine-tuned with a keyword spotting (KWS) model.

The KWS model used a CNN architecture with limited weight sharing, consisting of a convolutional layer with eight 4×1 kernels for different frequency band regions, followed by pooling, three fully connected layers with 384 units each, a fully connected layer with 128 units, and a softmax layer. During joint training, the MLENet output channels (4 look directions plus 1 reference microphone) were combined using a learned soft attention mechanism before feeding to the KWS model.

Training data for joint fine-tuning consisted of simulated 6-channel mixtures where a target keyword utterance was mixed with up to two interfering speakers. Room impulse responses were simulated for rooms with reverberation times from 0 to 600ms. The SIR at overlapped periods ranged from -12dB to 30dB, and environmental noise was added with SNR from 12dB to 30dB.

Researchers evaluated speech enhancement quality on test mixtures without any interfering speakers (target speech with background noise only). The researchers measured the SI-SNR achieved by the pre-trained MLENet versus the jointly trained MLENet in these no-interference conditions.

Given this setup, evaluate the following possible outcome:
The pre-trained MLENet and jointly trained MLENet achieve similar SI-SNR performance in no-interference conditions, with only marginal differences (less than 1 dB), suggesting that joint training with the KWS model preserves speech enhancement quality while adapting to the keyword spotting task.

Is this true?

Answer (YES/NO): NO